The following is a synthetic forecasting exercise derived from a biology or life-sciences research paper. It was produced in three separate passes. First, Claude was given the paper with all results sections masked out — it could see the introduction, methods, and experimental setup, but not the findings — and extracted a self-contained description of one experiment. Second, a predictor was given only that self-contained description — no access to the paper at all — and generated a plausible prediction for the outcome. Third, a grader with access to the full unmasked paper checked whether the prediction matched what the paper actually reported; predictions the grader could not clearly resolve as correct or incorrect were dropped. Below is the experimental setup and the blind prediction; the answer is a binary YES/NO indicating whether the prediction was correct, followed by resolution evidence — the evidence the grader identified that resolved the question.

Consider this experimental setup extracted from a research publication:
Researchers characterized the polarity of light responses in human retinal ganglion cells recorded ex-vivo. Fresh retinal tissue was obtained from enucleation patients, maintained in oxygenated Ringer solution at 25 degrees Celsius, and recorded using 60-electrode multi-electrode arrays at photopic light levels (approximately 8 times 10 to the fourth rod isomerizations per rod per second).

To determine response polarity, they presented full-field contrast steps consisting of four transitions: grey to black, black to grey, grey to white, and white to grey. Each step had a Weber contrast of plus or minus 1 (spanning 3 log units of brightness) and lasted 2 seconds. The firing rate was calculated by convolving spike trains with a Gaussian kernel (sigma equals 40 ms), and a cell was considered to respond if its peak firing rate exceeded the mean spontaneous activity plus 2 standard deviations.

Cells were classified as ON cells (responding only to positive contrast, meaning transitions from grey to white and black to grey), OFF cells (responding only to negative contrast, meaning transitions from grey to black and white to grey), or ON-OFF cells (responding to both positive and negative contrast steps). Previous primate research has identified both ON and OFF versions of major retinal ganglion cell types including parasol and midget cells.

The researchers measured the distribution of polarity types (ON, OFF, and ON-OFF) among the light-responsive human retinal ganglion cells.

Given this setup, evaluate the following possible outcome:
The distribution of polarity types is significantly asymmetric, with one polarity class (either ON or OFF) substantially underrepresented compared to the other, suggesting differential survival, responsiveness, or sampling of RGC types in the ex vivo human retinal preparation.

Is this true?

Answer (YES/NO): NO